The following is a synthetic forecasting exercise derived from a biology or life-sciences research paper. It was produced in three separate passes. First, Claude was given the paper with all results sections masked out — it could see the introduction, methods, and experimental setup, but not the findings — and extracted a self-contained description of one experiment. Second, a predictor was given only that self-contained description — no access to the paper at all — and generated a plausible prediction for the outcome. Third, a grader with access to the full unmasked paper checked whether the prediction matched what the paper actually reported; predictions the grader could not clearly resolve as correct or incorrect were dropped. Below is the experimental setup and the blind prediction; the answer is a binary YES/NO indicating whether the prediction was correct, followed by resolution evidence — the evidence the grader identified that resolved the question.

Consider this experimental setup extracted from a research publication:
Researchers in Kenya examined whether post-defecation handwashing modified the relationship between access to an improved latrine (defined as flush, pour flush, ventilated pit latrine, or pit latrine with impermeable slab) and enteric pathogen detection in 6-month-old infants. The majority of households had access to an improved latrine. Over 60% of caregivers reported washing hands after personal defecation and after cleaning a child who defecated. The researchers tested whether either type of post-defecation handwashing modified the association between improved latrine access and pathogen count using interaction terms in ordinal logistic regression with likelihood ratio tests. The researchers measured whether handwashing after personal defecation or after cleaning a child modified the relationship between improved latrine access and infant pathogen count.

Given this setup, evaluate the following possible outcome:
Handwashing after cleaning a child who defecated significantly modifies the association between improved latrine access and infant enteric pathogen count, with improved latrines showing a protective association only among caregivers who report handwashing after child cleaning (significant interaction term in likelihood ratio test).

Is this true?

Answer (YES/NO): NO